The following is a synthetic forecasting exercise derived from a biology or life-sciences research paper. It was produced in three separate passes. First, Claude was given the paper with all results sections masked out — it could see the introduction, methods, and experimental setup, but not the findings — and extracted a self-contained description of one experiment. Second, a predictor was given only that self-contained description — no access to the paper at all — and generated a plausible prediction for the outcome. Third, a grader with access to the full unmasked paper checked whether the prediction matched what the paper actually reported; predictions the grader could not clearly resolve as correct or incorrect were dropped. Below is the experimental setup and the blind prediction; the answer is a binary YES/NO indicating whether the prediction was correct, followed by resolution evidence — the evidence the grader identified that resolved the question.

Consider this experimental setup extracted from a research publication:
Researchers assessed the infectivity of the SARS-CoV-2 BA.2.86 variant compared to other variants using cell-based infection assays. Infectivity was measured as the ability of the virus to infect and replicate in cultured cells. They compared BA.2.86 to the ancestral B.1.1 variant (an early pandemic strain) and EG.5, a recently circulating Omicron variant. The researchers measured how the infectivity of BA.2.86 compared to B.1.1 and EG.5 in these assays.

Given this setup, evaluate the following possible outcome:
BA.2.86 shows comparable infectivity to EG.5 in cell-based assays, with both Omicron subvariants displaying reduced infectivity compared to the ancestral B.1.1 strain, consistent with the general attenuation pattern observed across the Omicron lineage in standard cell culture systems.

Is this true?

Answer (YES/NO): NO